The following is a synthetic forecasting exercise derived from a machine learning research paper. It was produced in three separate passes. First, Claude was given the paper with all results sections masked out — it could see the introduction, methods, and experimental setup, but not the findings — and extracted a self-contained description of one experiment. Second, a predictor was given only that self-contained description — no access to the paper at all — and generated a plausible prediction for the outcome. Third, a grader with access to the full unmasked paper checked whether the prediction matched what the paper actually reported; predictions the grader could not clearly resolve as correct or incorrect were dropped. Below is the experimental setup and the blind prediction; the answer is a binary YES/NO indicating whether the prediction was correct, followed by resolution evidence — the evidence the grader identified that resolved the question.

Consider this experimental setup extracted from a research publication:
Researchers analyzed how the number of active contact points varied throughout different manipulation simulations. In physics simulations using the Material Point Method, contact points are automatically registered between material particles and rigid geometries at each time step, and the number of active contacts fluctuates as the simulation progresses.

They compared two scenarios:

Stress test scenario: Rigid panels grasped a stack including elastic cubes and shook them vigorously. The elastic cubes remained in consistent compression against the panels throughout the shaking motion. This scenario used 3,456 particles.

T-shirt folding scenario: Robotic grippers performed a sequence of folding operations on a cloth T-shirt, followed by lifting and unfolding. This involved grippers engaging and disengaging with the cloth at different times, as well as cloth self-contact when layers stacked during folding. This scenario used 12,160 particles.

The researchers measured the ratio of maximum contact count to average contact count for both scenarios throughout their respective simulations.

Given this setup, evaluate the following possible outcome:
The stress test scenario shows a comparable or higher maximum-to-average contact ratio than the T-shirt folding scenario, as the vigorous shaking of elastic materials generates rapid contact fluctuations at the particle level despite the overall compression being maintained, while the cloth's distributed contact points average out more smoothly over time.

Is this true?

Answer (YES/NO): NO